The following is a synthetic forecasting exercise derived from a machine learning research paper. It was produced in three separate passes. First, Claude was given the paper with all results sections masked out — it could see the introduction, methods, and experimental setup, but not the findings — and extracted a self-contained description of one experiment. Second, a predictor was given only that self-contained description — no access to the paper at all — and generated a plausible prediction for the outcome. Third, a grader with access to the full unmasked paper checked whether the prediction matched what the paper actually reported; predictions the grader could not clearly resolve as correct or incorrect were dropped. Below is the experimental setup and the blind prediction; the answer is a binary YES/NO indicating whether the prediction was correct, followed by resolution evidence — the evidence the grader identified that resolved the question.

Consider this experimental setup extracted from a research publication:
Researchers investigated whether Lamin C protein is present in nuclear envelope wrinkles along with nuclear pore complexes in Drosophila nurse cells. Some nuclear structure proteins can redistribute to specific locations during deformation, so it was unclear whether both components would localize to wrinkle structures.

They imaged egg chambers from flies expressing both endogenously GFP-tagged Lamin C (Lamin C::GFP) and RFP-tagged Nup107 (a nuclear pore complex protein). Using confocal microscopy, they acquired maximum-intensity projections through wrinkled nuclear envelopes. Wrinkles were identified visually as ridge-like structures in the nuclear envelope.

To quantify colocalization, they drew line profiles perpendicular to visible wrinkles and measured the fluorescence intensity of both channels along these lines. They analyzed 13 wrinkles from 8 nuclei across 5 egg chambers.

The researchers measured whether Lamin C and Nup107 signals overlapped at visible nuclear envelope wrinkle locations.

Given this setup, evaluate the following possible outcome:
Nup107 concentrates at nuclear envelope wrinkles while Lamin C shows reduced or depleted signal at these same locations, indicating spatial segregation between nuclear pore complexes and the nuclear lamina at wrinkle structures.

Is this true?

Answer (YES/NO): NO